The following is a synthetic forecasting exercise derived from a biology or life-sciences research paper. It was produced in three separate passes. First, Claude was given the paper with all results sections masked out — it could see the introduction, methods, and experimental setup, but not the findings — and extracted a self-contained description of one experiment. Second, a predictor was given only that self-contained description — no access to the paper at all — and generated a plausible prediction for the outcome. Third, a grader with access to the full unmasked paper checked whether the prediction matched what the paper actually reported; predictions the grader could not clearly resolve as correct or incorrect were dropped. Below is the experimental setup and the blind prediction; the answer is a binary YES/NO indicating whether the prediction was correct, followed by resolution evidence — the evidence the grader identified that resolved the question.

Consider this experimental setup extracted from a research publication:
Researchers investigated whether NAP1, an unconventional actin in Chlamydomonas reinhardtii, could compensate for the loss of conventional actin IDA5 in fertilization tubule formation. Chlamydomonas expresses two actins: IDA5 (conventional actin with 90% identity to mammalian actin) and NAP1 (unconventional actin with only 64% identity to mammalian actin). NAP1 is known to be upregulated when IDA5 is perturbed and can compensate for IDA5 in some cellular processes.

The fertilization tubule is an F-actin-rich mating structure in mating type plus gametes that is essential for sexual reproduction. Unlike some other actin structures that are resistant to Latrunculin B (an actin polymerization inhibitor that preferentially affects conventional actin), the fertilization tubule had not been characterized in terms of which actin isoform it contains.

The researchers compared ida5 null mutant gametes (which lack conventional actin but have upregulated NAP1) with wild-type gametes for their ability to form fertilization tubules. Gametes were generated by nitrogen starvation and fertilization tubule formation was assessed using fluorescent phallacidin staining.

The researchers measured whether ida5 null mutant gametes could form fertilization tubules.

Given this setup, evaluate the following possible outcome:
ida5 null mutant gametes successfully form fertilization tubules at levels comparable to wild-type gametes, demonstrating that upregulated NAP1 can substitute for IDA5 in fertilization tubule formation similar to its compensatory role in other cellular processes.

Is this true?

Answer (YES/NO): NO